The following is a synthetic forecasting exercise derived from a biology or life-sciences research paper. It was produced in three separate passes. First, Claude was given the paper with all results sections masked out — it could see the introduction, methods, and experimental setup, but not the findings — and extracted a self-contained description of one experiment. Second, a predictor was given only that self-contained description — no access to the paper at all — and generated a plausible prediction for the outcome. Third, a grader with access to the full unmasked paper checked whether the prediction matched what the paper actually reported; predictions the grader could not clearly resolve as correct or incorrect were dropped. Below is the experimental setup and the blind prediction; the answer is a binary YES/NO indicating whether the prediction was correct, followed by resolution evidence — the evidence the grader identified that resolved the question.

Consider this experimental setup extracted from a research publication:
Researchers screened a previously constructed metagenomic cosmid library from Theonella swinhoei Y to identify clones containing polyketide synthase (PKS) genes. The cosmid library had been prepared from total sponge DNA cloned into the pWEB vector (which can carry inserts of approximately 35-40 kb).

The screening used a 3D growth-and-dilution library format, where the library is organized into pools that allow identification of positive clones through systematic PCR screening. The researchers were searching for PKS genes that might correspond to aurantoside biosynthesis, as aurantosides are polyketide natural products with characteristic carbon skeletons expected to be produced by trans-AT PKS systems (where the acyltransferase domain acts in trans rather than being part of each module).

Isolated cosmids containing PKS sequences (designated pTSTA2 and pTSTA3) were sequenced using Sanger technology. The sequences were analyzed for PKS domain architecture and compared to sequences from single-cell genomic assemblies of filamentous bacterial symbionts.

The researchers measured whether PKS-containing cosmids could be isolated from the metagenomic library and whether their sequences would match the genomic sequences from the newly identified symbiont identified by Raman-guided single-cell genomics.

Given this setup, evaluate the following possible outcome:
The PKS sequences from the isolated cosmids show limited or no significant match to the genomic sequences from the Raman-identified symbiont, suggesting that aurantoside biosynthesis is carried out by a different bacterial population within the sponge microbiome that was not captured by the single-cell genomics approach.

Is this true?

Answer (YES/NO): NO